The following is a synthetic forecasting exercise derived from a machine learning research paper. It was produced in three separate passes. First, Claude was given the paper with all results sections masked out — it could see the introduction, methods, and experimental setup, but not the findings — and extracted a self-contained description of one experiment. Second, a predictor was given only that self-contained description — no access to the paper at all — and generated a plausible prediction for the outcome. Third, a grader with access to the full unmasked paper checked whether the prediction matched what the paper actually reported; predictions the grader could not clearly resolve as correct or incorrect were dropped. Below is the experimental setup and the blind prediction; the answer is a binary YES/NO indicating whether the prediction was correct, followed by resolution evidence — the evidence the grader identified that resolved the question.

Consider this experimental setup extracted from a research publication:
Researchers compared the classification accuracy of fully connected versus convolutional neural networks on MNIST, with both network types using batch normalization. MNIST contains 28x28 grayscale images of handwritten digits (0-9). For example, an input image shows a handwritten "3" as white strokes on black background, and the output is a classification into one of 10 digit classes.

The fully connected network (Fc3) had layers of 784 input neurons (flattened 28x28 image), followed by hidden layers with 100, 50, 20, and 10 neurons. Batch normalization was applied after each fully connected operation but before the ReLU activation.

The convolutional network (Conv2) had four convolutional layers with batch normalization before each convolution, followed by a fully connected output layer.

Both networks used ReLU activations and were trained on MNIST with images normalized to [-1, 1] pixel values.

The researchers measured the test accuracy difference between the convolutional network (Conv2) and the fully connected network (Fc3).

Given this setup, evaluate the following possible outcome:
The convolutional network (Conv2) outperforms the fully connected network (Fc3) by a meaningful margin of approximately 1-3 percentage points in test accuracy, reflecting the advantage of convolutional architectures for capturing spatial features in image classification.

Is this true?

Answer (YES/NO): NO